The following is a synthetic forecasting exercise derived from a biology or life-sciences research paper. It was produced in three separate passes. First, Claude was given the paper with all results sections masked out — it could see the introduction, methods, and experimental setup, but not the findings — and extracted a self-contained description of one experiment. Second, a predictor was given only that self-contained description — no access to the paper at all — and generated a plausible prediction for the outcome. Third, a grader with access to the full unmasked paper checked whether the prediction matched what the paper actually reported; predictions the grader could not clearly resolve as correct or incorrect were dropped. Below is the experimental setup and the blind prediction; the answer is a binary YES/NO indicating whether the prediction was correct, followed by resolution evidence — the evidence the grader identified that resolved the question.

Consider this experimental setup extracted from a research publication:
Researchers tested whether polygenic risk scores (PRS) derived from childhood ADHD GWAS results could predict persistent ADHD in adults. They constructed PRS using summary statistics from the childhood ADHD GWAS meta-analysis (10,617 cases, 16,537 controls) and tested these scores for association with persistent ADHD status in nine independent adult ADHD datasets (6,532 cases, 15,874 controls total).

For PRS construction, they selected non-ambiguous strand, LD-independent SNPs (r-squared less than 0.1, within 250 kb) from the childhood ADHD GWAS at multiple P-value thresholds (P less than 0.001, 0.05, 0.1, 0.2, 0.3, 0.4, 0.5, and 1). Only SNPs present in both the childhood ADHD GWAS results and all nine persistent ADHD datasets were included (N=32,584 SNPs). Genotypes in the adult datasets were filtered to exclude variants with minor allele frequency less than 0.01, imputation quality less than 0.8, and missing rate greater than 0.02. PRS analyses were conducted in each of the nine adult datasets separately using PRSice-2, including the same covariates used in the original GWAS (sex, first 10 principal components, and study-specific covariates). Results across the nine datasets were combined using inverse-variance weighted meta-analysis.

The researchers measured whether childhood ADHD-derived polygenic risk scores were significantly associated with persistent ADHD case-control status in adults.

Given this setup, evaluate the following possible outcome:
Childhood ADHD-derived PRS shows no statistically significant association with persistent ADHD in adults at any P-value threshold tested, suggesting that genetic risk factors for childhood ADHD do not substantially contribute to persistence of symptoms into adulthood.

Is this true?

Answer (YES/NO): NO